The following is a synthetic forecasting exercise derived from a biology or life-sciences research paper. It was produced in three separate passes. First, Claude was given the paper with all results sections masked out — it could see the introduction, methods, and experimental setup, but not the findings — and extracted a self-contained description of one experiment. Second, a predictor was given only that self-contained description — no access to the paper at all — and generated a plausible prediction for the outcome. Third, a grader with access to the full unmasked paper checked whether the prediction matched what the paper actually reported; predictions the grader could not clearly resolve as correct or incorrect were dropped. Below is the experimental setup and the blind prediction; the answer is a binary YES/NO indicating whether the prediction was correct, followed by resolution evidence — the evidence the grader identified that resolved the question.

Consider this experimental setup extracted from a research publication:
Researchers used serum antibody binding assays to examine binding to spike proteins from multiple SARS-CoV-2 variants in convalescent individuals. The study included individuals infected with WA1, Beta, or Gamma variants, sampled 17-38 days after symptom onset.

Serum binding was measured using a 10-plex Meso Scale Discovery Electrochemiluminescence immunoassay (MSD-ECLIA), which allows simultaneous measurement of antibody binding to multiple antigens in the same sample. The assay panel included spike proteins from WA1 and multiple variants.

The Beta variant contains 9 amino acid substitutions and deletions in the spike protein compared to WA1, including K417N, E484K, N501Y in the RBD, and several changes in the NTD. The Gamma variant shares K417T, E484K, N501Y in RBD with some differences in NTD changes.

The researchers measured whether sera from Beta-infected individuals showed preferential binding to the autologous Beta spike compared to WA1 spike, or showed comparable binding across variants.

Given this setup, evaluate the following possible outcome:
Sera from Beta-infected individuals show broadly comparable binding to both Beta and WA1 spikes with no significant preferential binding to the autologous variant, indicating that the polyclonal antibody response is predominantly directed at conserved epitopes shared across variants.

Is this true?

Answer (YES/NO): YES